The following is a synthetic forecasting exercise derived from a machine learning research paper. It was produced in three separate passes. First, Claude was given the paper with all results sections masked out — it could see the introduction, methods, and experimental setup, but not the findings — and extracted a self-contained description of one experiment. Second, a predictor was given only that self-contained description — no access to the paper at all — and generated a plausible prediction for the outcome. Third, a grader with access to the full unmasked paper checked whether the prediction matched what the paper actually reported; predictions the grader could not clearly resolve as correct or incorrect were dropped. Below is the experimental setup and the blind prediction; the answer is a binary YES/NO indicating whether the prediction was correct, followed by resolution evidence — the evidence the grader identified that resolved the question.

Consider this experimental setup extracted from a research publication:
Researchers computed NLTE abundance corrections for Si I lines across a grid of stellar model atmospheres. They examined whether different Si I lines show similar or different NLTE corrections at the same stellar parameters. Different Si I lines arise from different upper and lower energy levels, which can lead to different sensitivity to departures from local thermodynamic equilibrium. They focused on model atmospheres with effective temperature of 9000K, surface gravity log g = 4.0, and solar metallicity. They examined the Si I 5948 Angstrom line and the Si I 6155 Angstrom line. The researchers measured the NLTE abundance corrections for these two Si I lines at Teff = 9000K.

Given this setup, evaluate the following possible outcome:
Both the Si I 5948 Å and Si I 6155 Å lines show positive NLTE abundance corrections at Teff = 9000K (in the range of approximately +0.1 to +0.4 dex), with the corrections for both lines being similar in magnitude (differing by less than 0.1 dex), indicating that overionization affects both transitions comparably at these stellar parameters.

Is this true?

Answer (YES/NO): NO